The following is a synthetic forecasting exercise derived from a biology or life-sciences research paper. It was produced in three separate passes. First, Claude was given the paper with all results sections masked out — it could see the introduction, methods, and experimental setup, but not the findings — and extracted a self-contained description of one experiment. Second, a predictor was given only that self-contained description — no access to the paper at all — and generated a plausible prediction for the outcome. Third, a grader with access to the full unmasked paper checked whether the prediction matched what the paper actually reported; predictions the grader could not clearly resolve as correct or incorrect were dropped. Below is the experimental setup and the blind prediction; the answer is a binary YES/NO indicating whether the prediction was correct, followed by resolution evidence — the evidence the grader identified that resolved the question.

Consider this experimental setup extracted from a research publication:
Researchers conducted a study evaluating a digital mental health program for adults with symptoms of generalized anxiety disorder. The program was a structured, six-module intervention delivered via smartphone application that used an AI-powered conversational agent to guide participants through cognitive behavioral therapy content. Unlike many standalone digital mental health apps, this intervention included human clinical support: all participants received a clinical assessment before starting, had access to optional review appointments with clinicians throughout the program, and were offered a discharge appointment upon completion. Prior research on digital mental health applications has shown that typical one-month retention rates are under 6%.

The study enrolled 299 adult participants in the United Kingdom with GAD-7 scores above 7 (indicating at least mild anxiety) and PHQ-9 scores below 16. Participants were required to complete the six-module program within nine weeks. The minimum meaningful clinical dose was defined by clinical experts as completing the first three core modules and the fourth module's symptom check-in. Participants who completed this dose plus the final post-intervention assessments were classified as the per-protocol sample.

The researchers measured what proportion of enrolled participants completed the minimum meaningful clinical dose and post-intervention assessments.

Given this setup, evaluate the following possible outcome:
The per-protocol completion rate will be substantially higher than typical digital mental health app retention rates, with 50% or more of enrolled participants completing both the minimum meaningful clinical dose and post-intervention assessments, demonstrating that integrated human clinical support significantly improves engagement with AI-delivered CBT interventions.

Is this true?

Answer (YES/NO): YES